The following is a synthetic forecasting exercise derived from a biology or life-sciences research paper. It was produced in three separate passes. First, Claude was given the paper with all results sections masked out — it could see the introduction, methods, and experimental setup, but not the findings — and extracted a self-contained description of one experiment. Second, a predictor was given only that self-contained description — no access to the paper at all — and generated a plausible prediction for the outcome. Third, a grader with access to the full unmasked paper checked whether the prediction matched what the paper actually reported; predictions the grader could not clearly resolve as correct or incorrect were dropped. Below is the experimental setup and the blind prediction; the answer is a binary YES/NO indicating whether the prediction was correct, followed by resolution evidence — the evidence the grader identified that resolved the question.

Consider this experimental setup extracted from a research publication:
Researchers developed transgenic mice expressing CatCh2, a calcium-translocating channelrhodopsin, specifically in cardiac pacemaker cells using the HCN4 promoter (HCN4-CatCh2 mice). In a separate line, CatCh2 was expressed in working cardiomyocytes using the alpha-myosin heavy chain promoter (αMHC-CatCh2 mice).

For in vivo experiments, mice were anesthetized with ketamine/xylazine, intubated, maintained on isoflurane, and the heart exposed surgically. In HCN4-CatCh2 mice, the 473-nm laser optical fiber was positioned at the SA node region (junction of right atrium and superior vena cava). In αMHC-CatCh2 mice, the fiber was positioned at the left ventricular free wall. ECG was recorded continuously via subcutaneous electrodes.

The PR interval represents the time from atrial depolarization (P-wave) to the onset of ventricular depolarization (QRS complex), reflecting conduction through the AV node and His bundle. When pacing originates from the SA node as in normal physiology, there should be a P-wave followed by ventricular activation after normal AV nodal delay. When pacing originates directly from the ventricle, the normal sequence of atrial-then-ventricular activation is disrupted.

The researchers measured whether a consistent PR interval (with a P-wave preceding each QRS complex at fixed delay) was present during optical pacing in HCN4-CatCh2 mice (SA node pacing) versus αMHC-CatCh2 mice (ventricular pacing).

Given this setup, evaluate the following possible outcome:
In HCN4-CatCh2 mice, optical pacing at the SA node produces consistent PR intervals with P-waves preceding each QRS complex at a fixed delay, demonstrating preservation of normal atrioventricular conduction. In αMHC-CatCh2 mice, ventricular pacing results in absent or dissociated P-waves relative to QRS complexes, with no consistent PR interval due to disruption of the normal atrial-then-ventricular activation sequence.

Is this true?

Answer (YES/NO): YES